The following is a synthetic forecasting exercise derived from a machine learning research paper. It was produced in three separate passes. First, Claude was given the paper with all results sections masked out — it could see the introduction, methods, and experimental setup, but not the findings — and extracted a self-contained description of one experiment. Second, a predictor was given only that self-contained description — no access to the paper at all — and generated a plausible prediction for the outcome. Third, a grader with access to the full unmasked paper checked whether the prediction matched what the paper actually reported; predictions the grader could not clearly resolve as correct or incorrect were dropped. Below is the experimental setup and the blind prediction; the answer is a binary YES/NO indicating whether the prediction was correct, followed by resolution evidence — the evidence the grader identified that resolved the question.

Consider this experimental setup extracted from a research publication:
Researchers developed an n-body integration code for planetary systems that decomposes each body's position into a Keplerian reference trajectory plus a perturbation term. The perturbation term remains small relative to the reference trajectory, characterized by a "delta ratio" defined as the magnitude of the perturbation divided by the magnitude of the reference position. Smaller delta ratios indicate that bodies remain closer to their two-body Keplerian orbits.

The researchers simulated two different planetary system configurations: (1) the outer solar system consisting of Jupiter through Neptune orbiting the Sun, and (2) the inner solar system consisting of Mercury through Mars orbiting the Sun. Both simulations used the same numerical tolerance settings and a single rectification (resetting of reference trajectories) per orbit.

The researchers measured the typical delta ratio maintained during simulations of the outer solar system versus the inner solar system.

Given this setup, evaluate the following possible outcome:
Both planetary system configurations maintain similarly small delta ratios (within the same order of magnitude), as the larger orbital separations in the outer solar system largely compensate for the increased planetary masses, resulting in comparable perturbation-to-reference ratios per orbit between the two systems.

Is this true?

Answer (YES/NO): NO